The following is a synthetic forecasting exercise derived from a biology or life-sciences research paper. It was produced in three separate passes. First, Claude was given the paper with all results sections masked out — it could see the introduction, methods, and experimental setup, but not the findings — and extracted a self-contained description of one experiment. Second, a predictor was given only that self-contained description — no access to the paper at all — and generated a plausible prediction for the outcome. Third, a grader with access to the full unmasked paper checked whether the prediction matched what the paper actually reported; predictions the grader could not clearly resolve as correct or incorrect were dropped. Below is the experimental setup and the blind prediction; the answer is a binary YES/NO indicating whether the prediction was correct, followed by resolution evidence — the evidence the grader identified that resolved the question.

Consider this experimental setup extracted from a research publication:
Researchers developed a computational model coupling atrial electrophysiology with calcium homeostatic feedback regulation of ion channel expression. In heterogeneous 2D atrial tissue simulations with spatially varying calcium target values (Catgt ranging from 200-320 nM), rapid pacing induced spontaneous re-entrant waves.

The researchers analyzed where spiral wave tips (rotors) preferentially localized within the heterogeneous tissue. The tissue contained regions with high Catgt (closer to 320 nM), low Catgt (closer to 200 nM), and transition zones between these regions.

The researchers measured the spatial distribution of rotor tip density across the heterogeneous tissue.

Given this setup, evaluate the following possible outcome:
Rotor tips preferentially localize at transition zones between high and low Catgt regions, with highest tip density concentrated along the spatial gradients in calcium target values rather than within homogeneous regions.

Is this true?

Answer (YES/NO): YES